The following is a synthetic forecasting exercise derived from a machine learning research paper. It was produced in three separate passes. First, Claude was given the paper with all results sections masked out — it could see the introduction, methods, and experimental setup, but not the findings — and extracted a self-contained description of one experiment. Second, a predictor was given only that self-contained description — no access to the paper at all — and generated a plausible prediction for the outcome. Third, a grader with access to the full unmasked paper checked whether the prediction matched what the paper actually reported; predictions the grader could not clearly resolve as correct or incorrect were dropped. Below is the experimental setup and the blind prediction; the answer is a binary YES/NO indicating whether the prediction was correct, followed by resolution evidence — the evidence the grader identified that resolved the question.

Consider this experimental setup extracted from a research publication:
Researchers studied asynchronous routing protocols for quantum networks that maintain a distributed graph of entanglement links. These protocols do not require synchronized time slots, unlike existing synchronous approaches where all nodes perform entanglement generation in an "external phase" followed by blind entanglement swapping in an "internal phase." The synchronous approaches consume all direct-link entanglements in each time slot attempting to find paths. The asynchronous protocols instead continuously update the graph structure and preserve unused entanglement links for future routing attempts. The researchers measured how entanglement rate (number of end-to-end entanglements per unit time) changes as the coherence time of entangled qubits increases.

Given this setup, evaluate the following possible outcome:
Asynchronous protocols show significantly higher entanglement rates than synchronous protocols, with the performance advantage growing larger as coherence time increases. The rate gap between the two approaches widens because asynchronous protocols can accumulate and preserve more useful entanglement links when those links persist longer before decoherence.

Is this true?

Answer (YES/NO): YES